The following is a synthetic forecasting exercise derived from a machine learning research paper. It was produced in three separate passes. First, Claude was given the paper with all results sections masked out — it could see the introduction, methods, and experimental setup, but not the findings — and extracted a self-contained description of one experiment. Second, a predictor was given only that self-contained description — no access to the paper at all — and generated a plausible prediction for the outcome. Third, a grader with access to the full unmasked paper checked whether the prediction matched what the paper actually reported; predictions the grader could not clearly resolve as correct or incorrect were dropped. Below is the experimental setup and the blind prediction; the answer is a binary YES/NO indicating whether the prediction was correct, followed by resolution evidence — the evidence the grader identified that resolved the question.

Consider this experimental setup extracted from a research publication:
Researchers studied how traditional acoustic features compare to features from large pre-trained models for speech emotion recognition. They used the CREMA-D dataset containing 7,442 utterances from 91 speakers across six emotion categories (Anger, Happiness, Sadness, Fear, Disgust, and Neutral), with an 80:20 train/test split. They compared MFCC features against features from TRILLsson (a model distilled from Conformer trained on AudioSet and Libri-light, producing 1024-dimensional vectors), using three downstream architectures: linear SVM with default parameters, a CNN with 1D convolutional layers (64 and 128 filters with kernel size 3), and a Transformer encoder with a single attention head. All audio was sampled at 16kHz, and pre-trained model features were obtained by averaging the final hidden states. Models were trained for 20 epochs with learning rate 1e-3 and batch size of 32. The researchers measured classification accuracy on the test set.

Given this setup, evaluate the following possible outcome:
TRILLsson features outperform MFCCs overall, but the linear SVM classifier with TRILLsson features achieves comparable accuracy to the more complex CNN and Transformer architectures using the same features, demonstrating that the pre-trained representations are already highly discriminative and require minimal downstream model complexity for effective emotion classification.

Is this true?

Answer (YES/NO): NO